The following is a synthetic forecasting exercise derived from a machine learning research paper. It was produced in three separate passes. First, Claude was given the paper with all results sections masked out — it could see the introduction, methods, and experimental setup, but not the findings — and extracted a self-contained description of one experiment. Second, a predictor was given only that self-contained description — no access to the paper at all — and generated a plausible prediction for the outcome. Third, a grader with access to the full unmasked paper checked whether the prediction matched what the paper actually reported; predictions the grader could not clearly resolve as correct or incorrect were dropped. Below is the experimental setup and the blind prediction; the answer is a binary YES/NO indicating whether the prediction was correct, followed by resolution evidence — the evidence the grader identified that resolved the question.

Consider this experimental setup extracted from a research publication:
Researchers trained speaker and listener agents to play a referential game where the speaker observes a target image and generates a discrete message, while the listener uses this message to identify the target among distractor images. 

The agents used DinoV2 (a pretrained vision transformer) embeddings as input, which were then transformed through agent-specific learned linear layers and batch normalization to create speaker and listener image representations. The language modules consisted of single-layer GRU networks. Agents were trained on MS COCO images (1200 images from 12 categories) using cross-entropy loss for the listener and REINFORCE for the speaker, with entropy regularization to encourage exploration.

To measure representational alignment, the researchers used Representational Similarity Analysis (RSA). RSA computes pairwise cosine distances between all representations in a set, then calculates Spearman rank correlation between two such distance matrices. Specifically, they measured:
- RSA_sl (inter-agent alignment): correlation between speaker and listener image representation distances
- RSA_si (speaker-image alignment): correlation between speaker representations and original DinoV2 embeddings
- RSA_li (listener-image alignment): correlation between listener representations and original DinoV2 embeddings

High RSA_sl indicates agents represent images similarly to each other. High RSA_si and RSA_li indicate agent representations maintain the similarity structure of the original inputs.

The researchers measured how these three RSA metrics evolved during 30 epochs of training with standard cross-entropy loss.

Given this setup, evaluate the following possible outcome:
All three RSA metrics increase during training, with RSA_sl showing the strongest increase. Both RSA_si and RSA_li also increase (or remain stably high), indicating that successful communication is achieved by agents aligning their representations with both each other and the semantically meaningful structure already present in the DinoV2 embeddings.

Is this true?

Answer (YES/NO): NO